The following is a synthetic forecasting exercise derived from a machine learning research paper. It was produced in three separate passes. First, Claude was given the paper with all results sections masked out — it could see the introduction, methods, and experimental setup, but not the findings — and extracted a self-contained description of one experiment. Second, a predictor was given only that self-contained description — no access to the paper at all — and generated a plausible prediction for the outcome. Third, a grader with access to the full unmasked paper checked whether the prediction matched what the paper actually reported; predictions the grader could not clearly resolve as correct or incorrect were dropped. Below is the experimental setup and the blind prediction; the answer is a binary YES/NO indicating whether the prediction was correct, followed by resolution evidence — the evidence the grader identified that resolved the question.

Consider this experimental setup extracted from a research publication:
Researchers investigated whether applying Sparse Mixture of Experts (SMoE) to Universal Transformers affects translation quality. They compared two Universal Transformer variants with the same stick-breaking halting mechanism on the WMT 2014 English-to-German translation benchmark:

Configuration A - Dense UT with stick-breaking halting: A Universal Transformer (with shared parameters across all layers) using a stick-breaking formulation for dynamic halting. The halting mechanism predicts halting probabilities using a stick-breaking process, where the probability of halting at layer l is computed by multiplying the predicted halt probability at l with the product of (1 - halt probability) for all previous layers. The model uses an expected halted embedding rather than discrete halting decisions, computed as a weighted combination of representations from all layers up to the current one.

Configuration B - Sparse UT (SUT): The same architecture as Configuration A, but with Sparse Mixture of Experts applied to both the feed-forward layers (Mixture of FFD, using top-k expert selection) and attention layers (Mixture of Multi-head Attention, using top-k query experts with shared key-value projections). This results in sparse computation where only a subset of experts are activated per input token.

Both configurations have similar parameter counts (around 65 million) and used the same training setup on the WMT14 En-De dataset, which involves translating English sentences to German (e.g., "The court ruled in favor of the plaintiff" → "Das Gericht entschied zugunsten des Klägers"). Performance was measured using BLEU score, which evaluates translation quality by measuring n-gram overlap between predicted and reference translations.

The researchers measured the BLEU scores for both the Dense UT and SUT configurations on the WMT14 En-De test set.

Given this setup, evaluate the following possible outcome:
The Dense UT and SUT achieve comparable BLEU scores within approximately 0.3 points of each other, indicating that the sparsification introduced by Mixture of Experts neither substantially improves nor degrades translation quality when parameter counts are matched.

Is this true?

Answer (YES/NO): YES